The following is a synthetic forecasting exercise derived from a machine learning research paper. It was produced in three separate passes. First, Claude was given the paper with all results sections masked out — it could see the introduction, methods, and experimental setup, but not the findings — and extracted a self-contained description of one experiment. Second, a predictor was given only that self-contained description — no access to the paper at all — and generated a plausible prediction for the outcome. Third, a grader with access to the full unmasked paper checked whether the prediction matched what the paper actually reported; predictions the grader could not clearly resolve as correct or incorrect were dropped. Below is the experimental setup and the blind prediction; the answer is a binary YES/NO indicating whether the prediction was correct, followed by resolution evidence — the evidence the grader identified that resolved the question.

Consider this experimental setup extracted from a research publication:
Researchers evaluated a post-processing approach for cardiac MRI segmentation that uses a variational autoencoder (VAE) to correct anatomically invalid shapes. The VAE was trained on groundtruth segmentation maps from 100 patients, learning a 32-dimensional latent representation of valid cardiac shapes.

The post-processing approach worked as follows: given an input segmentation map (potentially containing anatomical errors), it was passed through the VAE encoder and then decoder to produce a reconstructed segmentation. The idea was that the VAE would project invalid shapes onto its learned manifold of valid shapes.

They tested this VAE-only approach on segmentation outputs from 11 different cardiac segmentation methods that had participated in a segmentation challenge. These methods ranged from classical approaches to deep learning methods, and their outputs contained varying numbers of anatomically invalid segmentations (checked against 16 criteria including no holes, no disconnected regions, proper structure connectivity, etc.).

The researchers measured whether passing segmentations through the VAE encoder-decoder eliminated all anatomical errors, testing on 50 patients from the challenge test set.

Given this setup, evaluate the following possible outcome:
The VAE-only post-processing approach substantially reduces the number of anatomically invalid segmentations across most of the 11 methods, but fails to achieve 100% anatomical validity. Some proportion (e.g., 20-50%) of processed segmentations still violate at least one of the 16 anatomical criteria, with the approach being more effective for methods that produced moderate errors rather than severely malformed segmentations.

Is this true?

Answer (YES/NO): YES